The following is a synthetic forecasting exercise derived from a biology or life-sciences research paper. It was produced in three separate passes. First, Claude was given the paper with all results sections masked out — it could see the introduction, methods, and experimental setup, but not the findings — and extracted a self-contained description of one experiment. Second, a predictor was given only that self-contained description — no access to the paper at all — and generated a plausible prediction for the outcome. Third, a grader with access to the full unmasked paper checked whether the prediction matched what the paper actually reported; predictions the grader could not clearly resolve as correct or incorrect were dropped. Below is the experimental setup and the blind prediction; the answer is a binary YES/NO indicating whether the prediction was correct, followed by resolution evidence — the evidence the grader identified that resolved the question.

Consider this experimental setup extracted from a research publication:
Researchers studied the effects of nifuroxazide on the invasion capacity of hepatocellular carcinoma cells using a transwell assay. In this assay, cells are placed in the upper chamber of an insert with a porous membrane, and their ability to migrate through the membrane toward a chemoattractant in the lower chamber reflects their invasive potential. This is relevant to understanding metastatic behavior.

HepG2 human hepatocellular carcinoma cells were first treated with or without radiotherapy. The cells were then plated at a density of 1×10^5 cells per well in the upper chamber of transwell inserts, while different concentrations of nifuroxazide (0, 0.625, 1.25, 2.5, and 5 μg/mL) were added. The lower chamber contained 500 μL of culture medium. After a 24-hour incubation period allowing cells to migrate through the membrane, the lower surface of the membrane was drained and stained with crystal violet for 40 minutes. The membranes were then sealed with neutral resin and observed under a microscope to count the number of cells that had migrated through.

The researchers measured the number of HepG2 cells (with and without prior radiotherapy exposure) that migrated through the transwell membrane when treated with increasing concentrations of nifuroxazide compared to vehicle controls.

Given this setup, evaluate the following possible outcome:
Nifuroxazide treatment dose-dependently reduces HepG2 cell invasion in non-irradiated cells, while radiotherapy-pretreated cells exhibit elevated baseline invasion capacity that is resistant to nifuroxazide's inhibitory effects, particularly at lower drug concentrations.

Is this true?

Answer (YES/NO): NO